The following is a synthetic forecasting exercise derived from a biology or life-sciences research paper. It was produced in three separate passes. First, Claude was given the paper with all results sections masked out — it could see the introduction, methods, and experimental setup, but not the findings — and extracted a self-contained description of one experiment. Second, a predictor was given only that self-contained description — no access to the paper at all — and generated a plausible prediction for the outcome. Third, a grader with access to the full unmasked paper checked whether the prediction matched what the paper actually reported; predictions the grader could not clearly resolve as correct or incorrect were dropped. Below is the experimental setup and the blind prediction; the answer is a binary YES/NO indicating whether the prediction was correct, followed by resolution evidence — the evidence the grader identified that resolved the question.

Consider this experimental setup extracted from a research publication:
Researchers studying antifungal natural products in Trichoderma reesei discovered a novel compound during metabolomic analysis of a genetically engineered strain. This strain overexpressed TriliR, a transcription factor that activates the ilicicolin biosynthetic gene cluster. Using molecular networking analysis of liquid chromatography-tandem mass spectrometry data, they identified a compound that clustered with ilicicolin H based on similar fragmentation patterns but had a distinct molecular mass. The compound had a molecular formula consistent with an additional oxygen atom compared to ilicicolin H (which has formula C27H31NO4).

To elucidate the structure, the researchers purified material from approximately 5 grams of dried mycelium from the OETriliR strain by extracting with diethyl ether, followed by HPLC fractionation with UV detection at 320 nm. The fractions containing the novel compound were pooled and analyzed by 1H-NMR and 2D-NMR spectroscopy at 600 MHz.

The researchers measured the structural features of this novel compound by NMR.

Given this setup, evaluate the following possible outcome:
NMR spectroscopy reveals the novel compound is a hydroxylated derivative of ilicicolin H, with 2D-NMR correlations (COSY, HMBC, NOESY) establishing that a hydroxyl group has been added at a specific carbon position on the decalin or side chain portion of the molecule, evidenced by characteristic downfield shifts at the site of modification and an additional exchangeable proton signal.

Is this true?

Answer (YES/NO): NO